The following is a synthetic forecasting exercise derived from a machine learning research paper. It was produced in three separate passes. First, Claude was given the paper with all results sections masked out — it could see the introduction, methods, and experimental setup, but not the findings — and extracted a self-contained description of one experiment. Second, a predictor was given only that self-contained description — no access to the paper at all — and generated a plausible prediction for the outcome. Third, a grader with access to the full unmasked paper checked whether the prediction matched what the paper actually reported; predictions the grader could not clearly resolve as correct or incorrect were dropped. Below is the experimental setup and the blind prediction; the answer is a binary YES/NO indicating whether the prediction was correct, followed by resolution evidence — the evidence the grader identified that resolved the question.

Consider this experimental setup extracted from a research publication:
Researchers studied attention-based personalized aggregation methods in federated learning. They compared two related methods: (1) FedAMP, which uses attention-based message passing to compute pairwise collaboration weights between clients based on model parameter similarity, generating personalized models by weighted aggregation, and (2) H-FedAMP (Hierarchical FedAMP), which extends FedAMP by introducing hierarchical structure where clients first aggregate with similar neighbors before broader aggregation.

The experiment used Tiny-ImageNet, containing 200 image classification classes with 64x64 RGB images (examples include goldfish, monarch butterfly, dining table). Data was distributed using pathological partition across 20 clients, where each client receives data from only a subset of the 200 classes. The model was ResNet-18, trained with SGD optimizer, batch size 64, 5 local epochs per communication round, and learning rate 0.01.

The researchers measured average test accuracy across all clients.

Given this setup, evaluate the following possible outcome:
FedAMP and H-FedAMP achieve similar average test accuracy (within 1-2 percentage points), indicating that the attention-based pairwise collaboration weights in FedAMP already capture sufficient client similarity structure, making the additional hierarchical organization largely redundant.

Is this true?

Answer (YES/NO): NO